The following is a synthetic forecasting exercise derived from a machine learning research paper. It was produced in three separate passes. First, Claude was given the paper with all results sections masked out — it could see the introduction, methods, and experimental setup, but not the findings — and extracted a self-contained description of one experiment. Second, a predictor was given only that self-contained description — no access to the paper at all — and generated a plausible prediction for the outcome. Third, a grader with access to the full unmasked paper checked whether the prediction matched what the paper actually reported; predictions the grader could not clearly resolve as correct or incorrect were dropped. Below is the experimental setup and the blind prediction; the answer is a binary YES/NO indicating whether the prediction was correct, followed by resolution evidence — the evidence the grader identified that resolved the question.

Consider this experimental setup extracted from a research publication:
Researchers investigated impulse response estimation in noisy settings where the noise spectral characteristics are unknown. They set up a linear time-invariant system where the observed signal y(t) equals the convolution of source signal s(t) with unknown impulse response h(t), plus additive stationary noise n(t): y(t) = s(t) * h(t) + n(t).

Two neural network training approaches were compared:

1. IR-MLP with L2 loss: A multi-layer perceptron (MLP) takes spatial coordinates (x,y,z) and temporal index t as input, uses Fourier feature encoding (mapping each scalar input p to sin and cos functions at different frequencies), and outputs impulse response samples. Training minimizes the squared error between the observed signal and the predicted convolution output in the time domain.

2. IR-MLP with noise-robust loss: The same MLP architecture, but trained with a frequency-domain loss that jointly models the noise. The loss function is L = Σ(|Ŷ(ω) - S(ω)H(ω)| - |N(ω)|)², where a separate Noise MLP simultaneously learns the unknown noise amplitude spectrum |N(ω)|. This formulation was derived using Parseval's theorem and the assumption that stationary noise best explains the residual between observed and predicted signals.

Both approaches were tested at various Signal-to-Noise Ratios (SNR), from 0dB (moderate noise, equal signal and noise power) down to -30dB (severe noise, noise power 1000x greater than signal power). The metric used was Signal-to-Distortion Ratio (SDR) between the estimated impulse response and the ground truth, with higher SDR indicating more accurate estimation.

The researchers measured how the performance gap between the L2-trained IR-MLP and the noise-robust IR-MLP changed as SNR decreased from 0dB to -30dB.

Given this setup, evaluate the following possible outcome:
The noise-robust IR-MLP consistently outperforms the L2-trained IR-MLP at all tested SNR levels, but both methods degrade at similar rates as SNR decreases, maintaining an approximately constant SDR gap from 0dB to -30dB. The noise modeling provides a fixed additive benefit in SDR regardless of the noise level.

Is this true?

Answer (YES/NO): NO